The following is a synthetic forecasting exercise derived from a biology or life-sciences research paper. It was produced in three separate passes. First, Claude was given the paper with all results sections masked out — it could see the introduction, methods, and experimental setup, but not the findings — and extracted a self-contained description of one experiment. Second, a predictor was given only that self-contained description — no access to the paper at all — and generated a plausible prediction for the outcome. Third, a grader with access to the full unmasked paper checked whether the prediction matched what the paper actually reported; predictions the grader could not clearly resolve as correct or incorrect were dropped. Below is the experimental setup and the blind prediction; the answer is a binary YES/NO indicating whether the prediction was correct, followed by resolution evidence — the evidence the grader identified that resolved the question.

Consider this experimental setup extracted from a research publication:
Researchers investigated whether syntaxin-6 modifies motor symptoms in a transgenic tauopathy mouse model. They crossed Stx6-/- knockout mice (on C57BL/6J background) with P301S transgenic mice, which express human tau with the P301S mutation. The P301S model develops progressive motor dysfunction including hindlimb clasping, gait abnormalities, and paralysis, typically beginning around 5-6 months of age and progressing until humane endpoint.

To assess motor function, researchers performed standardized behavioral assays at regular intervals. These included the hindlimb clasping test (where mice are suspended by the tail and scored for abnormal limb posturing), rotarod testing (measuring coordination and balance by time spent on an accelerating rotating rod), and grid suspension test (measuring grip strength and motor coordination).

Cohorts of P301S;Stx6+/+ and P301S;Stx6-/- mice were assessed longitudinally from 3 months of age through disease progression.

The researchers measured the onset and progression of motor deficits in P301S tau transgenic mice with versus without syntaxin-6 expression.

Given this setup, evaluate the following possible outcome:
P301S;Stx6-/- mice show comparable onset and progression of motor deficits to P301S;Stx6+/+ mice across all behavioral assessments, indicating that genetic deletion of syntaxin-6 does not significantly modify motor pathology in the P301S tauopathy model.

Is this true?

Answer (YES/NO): NO